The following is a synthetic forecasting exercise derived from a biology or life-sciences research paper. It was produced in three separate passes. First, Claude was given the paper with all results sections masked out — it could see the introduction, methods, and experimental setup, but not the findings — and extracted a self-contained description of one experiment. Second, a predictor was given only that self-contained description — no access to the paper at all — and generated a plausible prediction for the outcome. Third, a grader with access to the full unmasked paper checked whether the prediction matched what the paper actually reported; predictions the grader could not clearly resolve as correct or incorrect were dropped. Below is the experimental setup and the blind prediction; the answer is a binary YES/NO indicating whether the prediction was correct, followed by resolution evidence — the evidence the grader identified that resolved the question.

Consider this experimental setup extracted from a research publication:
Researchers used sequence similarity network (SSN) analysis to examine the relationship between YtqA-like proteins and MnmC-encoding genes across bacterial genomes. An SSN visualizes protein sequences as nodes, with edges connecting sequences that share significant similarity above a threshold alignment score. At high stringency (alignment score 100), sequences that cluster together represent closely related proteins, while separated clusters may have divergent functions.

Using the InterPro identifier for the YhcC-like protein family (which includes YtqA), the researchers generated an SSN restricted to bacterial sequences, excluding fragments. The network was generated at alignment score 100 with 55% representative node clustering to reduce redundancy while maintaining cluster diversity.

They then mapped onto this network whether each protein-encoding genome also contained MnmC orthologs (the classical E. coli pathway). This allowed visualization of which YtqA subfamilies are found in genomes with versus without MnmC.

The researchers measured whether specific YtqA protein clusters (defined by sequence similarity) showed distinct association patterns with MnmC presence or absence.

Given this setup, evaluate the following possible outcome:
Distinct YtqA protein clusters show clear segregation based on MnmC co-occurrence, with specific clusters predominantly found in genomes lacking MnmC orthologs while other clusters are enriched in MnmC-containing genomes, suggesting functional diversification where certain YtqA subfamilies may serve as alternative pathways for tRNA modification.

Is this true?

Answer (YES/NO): YES